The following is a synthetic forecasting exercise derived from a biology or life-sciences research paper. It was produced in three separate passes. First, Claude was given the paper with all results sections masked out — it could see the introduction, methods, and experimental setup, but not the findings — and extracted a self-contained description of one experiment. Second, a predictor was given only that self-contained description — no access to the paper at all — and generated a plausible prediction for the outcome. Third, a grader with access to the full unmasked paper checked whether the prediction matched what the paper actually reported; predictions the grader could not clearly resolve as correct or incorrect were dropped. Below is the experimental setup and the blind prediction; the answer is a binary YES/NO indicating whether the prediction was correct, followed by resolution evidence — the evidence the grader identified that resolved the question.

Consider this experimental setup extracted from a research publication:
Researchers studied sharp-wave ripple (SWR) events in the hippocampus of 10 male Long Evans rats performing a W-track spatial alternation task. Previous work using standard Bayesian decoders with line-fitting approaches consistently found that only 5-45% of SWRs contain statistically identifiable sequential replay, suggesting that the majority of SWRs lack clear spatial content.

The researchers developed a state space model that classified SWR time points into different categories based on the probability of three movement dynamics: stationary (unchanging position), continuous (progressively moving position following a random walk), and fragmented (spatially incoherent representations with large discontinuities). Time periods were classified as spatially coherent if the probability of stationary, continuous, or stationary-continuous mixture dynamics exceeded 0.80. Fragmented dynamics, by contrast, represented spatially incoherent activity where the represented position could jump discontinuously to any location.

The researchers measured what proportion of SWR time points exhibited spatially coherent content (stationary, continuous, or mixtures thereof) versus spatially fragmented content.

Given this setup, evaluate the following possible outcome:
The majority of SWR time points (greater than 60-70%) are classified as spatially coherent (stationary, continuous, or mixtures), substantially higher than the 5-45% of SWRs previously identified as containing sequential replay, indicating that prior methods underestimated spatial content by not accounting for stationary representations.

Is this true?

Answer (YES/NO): YES